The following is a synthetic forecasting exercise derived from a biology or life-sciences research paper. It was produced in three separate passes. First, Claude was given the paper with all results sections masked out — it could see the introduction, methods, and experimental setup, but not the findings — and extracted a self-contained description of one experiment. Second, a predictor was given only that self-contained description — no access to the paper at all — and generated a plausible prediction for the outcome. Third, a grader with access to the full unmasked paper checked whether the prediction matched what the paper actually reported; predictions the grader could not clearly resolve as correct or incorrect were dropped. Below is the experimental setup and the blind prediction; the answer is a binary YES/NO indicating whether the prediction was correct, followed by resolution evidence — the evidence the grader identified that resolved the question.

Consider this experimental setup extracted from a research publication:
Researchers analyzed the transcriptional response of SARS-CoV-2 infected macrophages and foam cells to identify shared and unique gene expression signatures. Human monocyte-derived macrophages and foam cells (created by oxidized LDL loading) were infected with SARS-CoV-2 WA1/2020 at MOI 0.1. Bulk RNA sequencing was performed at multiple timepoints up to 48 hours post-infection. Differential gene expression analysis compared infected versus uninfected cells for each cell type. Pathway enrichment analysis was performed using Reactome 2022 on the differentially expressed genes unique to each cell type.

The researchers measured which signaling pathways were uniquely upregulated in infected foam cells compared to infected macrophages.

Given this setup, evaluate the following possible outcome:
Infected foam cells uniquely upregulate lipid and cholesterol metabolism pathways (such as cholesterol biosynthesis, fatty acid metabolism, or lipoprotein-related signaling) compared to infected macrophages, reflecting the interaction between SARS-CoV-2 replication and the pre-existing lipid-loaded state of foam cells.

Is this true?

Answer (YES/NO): NO